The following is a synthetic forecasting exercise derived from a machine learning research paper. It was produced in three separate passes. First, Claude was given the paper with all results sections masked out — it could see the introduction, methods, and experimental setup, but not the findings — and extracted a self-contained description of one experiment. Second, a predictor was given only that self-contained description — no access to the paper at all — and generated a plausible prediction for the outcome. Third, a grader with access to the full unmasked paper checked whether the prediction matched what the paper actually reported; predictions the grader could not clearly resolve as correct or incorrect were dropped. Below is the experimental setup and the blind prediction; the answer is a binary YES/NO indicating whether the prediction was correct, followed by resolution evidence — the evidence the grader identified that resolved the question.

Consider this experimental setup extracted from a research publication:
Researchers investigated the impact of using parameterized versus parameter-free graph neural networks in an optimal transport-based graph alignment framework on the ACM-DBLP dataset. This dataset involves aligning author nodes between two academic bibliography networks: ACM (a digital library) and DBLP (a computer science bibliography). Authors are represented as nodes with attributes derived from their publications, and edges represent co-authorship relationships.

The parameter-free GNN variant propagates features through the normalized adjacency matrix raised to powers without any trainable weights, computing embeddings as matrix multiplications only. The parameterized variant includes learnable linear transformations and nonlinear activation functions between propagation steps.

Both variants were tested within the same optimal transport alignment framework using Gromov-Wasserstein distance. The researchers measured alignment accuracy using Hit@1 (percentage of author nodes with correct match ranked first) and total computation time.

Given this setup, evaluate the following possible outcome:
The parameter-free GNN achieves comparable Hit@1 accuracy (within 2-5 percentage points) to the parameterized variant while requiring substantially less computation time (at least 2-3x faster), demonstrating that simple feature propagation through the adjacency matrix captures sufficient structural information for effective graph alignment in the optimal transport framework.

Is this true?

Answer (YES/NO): YES